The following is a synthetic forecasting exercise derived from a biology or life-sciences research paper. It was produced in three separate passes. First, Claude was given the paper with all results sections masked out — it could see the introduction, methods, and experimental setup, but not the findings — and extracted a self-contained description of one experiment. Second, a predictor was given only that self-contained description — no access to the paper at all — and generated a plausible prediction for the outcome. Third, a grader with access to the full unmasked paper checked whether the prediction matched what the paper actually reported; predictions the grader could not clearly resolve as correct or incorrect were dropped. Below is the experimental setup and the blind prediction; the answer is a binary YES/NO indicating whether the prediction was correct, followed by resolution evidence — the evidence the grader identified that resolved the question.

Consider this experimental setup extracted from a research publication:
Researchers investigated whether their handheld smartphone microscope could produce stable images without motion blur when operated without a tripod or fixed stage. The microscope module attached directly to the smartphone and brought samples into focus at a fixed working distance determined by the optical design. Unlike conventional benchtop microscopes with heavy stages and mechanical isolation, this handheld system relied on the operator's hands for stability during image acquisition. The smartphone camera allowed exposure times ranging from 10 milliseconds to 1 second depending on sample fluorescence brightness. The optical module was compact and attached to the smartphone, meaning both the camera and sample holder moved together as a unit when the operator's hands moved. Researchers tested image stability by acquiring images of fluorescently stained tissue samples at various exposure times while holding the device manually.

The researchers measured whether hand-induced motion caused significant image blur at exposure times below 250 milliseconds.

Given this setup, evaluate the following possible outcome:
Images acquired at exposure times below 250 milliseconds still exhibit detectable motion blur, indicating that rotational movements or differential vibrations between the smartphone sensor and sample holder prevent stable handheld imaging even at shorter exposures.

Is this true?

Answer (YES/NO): NO